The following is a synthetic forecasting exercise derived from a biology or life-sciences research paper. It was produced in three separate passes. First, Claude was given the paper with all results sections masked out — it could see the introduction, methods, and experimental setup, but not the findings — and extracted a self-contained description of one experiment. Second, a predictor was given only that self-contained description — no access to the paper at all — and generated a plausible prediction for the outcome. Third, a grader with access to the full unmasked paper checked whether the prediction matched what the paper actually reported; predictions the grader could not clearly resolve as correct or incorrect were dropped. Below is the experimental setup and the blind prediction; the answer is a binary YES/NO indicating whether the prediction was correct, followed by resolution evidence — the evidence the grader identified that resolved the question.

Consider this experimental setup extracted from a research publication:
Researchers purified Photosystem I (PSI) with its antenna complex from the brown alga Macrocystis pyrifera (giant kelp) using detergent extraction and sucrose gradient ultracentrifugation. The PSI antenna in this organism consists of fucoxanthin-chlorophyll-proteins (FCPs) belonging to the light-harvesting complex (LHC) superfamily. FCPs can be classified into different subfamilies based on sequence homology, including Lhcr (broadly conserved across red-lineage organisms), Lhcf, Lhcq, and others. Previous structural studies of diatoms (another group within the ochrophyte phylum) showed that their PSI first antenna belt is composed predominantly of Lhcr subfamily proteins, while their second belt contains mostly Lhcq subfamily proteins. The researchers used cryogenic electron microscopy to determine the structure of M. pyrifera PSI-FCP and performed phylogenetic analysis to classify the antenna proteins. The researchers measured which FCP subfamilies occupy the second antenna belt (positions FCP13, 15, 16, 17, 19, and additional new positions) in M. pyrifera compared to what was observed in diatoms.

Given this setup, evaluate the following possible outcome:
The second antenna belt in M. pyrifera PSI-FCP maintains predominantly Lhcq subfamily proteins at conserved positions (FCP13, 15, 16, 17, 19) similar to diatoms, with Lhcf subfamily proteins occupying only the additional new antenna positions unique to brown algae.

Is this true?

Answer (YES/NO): NO